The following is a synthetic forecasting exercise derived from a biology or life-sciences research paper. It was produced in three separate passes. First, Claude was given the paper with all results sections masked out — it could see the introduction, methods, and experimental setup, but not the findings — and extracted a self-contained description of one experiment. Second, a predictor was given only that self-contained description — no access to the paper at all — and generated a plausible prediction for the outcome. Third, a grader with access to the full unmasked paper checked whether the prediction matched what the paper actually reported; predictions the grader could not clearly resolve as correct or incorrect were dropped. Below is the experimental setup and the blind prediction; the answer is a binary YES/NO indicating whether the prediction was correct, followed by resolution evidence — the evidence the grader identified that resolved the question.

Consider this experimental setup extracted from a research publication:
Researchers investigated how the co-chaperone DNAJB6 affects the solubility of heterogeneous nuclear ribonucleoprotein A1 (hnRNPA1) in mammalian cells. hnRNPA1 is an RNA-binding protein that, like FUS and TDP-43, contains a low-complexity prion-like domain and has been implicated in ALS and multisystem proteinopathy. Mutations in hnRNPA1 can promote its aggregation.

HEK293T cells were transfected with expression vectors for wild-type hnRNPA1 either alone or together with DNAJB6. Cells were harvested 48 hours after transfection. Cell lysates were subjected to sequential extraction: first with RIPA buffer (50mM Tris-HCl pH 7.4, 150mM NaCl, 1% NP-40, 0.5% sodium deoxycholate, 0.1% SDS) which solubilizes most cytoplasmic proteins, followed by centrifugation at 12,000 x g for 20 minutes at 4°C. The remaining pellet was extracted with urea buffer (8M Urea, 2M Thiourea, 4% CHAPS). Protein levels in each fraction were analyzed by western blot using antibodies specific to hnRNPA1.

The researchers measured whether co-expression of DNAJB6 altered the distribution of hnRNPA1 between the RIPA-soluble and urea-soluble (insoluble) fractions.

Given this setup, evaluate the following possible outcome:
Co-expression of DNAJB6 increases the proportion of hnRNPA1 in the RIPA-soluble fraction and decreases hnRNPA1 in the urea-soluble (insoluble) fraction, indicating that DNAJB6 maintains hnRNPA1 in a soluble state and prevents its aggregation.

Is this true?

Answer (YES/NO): YES